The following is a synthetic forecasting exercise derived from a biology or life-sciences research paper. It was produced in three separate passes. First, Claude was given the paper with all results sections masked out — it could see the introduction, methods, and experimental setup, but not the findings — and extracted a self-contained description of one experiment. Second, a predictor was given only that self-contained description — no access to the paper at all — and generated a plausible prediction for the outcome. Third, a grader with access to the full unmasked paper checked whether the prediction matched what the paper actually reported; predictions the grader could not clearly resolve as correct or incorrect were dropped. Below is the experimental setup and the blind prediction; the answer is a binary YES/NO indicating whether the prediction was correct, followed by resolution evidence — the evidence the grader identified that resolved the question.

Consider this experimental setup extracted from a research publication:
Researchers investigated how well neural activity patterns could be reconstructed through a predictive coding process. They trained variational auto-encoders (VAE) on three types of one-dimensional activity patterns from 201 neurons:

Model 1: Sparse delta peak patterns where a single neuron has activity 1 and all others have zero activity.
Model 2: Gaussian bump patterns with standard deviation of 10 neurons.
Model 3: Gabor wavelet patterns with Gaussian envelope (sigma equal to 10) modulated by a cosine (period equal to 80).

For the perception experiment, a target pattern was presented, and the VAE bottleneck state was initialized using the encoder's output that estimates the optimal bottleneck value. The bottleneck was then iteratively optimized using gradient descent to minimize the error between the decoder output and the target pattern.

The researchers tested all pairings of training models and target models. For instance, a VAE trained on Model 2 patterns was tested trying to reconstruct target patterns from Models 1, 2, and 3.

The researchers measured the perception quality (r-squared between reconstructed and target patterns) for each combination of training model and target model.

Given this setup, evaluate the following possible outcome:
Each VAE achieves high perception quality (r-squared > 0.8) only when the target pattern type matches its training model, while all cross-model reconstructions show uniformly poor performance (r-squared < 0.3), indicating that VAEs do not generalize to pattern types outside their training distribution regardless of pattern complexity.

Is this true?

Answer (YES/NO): NO